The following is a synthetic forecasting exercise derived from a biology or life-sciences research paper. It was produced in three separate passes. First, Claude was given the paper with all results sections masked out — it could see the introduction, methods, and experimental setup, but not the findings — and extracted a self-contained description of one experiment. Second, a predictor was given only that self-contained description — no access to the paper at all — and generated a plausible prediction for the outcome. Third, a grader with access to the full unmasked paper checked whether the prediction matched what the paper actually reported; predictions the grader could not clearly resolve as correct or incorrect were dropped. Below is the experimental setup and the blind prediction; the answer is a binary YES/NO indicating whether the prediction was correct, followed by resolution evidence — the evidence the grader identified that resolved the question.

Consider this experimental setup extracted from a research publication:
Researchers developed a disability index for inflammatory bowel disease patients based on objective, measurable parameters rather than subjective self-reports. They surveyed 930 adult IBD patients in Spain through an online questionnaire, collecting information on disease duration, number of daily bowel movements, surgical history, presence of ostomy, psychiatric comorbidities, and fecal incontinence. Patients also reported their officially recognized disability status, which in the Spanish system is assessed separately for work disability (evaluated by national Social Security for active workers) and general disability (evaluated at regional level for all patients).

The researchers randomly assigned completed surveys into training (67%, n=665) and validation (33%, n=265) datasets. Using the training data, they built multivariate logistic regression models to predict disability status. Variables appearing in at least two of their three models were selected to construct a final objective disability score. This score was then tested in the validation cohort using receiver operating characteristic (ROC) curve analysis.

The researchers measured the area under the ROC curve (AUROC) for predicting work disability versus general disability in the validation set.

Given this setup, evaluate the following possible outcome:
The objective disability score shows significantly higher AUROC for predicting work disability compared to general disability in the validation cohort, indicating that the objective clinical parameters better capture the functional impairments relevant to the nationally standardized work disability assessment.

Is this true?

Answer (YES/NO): YES